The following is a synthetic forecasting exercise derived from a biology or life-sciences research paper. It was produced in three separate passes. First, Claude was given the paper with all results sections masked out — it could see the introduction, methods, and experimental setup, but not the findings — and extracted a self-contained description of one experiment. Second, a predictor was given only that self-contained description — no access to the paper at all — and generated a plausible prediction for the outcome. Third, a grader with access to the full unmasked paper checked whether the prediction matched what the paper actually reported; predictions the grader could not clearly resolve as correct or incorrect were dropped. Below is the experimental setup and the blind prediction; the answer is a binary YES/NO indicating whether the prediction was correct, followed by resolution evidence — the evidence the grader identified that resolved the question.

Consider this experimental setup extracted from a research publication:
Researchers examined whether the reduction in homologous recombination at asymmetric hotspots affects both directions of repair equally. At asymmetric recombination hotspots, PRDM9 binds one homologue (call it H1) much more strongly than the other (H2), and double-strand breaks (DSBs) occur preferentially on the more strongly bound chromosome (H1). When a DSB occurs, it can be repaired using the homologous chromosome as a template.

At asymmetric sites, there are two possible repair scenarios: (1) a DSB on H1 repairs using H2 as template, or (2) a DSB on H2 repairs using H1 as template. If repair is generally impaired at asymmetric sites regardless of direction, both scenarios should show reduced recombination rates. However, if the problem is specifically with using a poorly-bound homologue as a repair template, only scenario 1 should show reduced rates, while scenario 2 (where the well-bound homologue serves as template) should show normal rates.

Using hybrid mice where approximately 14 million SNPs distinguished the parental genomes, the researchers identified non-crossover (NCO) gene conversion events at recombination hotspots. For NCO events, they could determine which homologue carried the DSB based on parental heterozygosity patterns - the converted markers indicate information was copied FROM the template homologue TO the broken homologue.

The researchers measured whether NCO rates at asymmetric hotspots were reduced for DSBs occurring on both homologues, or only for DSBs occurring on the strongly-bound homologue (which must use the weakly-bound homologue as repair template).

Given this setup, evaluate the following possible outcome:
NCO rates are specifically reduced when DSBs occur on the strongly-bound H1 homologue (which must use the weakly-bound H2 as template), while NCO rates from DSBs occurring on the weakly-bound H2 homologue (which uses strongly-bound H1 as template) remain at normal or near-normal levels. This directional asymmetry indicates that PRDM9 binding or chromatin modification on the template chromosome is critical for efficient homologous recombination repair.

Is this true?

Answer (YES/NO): YES